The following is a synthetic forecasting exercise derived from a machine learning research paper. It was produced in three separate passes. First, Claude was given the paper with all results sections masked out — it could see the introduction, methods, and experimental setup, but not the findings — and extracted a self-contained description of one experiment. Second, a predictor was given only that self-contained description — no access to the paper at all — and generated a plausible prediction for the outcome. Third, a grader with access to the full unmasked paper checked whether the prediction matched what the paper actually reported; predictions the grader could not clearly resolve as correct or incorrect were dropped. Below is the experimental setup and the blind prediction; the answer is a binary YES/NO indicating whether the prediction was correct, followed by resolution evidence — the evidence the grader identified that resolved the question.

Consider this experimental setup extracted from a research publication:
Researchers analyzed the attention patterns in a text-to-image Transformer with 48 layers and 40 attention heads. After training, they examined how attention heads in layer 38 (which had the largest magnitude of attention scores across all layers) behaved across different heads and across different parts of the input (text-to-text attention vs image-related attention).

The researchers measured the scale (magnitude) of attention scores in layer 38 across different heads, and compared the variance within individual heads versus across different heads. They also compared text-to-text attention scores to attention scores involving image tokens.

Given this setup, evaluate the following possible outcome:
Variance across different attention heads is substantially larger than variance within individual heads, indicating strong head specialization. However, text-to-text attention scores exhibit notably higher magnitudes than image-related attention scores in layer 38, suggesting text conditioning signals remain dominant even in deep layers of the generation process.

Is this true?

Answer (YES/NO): NO